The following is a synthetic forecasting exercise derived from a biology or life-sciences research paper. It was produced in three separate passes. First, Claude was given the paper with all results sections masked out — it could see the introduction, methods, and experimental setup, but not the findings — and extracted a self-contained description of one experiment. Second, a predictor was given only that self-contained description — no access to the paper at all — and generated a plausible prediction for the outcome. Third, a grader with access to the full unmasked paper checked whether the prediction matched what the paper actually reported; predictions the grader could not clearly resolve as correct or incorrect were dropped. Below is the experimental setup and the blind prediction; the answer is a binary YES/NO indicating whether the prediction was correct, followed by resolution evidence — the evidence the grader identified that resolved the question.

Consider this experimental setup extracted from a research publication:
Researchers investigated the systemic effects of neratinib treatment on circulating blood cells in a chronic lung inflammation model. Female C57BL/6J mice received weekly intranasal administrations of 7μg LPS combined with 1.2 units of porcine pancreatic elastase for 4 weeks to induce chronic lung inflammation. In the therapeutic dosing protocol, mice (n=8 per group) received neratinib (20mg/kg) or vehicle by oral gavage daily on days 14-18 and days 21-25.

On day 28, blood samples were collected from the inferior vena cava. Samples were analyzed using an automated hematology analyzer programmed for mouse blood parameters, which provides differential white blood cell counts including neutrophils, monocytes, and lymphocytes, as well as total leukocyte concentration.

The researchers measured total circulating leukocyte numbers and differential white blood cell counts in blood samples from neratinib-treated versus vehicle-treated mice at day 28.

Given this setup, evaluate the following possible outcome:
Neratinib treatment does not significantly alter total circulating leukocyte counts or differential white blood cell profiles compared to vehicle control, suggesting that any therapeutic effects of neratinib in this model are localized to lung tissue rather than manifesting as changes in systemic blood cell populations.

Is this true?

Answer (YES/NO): YES